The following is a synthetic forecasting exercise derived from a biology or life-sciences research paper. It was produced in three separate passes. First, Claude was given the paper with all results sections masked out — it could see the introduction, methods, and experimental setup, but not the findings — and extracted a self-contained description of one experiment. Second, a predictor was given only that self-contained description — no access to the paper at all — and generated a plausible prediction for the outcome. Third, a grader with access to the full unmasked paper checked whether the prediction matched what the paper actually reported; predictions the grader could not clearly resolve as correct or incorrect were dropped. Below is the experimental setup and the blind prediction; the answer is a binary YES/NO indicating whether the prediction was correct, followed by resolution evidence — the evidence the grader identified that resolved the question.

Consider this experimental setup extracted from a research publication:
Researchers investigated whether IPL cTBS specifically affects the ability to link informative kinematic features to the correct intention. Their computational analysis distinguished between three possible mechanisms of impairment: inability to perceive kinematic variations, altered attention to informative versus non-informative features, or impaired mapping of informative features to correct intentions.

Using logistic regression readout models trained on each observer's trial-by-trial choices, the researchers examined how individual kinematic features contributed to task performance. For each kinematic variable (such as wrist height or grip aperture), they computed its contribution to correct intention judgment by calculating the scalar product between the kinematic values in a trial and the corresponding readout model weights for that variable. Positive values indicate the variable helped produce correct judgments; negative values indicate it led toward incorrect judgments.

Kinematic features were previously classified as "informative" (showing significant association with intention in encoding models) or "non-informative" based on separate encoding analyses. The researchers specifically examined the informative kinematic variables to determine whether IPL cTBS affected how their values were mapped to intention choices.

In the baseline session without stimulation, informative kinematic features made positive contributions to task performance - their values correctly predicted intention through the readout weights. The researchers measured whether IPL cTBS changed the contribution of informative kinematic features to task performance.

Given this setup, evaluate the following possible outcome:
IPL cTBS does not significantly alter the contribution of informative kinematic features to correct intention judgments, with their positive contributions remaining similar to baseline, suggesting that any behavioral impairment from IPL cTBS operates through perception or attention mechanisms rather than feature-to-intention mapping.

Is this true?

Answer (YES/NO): NO